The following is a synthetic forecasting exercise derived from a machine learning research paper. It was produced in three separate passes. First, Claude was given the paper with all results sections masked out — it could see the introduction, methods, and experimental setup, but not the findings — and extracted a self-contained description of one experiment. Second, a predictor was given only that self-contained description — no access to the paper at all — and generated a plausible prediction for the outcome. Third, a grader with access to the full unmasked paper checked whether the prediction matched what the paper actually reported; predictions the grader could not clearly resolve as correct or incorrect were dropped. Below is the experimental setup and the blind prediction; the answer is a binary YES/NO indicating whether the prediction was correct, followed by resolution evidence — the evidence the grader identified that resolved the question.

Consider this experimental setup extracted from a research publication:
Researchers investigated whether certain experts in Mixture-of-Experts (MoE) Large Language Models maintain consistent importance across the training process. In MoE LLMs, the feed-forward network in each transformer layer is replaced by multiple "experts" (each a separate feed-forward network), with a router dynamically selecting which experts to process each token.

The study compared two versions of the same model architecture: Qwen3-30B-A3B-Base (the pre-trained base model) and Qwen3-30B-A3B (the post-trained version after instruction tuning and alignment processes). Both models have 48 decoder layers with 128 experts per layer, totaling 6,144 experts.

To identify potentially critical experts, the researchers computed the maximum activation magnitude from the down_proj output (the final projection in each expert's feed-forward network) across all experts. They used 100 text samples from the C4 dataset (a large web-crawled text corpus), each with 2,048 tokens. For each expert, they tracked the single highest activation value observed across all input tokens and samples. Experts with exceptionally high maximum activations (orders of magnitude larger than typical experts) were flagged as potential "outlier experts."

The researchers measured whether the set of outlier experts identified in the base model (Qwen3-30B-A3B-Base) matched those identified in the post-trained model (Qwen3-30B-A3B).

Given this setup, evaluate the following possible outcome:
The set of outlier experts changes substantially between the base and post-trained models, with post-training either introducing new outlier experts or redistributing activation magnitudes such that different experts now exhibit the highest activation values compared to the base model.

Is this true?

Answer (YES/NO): NO